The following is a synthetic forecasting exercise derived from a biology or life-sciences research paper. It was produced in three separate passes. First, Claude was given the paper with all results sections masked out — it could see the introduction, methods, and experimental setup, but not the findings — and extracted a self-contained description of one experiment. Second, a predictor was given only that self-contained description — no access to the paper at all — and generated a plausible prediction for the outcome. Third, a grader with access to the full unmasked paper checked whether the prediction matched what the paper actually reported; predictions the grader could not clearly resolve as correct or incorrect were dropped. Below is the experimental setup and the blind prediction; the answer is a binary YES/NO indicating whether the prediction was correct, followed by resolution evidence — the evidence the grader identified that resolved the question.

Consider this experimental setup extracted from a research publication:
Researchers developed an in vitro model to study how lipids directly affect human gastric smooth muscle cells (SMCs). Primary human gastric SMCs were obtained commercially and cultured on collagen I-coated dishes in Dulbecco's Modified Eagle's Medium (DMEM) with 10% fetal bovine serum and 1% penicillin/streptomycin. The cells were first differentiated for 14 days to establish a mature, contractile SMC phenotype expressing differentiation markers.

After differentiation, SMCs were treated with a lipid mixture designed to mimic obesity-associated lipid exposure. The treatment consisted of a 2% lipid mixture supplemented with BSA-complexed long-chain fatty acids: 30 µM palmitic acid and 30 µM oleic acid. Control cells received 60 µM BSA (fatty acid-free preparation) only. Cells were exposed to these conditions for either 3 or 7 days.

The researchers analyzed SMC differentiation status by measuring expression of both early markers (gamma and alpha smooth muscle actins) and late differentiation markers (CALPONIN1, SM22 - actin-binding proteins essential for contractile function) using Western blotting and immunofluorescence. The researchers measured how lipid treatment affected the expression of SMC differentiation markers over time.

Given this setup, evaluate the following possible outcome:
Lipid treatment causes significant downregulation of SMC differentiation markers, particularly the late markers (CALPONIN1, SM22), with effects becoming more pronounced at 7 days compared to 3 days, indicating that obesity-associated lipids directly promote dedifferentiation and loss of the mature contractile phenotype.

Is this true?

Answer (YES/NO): YES